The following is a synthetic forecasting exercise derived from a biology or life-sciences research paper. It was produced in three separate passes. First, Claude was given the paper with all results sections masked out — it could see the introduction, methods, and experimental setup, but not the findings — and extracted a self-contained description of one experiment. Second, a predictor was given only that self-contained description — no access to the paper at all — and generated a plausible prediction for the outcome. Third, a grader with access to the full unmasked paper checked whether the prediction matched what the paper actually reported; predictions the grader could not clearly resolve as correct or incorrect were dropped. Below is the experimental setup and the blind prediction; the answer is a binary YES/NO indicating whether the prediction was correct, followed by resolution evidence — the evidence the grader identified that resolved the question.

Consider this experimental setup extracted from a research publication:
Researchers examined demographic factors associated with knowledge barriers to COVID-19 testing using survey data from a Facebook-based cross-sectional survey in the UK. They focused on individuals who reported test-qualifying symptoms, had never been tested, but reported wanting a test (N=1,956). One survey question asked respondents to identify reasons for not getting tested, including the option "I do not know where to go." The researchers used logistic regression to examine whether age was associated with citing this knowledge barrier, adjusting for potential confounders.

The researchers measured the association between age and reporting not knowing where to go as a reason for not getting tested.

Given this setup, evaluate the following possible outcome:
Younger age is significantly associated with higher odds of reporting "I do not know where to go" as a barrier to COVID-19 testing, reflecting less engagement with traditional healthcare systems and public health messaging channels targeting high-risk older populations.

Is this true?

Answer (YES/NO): NO